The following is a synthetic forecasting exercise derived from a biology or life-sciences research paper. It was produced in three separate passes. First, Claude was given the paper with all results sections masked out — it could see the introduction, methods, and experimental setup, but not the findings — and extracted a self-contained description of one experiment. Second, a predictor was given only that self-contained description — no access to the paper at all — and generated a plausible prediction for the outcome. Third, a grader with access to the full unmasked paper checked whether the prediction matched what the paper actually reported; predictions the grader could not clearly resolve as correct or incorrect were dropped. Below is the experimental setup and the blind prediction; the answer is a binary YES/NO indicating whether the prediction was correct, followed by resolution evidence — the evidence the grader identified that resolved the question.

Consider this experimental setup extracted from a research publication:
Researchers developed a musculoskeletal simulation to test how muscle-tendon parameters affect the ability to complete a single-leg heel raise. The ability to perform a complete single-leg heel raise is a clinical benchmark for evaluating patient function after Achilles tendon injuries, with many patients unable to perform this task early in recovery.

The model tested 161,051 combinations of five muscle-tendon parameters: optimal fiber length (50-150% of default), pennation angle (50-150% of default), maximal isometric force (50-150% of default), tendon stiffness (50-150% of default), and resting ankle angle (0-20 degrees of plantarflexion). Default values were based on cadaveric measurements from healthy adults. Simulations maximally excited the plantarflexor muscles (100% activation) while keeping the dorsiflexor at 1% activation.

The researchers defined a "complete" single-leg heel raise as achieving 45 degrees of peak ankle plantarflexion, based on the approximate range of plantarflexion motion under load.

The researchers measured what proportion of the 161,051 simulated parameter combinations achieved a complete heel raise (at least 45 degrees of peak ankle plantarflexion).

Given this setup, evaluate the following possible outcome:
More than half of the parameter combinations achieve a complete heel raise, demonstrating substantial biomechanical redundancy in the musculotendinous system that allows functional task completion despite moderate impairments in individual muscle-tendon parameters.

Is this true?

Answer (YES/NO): NO